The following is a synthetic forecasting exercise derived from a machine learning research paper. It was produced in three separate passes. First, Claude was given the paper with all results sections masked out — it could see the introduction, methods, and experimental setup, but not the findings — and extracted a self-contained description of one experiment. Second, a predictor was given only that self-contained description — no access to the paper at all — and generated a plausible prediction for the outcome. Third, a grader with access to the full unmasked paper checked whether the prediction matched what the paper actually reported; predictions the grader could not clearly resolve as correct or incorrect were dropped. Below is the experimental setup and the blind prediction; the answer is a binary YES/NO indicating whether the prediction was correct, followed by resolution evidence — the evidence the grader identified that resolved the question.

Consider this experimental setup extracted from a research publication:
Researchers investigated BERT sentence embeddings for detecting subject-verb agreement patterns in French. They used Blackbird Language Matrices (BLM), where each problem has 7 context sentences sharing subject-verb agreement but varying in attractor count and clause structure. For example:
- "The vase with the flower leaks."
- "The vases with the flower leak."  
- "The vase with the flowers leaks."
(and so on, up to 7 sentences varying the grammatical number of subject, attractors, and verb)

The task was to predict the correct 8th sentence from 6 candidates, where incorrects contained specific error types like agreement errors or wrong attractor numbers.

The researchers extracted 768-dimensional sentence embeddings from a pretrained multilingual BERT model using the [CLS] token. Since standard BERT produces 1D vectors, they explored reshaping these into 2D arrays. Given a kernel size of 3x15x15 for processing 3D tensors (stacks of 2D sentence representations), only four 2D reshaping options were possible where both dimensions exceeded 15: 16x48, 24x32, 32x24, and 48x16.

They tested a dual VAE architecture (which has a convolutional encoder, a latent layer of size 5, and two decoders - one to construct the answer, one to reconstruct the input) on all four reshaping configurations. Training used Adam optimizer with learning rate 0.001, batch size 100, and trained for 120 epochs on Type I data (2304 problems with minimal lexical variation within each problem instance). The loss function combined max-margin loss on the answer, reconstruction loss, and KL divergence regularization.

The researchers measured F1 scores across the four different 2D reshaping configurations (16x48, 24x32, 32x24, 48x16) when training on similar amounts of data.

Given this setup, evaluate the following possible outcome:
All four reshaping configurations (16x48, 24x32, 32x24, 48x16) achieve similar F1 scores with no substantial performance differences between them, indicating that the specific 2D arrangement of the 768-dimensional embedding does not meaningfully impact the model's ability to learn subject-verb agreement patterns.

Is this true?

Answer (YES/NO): NO